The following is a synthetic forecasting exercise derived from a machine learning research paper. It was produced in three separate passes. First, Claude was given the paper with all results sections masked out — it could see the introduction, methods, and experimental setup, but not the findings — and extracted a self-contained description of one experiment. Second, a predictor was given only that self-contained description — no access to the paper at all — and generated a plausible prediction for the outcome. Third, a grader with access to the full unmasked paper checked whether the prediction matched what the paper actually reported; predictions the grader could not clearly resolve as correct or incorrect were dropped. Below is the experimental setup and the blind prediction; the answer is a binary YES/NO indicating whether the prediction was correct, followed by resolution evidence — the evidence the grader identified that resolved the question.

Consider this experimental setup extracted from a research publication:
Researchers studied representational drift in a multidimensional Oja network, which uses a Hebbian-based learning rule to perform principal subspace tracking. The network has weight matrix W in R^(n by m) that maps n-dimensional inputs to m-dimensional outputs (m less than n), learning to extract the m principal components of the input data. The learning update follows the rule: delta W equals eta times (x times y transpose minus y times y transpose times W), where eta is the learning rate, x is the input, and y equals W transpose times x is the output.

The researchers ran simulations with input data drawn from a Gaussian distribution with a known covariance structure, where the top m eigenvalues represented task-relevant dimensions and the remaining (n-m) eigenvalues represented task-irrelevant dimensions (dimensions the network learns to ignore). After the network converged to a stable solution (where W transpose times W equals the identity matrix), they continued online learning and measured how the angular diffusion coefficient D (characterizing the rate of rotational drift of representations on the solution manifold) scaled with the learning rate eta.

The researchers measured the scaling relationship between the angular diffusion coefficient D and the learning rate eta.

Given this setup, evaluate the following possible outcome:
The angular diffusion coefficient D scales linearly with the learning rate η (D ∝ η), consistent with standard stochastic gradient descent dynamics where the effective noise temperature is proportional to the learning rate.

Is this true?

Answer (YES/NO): NO